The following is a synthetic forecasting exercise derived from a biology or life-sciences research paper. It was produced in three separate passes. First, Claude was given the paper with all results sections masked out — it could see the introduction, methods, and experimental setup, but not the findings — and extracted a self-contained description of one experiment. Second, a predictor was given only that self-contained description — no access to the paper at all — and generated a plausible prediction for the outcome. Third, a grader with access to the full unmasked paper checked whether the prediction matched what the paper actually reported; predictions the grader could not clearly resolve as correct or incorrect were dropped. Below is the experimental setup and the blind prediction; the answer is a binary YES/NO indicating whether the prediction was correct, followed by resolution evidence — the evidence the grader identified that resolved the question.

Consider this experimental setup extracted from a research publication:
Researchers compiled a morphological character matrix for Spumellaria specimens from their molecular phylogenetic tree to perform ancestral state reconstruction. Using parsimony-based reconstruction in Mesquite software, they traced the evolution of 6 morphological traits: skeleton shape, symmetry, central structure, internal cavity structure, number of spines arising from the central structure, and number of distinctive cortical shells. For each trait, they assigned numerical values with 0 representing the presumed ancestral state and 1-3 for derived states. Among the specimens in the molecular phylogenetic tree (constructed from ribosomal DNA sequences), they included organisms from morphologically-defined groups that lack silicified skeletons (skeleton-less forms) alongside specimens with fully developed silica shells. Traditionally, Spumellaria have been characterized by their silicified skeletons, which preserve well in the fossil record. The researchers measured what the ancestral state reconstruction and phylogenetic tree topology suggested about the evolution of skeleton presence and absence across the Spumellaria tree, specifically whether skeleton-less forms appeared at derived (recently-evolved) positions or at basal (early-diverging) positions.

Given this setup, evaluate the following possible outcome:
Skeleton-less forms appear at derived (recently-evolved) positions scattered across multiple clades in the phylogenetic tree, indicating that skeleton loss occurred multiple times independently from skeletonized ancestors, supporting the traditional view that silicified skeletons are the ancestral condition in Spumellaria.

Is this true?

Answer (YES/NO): NO